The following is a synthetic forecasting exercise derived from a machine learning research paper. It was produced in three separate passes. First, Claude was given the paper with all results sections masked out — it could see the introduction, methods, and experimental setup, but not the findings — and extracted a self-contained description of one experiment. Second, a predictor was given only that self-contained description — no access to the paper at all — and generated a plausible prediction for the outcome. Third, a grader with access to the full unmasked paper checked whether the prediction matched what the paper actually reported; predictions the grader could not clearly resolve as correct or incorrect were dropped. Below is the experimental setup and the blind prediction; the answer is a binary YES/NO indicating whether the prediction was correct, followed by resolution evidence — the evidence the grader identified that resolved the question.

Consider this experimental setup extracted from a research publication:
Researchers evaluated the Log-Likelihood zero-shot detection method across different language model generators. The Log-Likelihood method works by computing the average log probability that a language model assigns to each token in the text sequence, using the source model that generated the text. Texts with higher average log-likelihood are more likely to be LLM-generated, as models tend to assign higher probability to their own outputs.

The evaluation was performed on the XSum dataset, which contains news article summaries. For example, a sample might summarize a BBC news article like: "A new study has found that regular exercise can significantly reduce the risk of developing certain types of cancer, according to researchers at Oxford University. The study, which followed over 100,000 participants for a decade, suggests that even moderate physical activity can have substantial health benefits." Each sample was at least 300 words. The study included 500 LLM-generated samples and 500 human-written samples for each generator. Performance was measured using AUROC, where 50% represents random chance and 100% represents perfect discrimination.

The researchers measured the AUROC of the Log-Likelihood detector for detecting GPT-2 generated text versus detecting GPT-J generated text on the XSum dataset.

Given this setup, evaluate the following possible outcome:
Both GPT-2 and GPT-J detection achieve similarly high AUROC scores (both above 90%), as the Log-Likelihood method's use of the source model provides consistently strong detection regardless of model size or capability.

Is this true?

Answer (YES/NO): NO